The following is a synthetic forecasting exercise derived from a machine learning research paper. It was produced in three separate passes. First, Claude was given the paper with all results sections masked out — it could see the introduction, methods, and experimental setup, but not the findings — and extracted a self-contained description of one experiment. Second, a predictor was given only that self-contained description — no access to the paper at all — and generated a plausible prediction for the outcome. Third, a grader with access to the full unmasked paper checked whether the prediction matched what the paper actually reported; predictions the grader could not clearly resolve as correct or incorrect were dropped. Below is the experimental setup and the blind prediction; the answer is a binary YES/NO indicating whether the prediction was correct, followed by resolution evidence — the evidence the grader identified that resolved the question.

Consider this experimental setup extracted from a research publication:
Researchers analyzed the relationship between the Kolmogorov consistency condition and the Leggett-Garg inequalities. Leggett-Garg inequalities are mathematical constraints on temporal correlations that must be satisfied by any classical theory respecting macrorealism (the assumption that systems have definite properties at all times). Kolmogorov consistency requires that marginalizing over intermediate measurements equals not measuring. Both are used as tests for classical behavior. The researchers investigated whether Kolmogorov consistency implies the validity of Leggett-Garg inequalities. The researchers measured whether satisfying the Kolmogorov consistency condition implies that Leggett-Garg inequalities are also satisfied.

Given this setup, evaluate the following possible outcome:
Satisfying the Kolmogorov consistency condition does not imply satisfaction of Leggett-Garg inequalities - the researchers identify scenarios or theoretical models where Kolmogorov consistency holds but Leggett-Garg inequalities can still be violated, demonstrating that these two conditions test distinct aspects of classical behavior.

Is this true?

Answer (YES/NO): NO